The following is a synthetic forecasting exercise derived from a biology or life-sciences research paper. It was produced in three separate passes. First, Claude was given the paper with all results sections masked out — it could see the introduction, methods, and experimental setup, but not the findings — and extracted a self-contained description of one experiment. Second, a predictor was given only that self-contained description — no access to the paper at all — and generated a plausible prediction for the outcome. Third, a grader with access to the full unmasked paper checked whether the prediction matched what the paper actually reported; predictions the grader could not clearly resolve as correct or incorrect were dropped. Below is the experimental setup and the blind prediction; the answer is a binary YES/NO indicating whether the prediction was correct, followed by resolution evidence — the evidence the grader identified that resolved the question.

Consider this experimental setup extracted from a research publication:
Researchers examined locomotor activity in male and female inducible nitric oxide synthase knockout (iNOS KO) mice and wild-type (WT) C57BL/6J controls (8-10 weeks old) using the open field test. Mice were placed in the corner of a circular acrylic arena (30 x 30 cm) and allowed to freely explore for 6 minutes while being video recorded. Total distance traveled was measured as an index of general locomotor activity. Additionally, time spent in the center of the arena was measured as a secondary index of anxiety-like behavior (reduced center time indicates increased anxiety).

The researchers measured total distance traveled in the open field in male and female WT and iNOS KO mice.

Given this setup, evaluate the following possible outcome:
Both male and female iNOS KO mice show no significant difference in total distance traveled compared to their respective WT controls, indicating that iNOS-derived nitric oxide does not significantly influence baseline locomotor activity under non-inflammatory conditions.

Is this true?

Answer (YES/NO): NO